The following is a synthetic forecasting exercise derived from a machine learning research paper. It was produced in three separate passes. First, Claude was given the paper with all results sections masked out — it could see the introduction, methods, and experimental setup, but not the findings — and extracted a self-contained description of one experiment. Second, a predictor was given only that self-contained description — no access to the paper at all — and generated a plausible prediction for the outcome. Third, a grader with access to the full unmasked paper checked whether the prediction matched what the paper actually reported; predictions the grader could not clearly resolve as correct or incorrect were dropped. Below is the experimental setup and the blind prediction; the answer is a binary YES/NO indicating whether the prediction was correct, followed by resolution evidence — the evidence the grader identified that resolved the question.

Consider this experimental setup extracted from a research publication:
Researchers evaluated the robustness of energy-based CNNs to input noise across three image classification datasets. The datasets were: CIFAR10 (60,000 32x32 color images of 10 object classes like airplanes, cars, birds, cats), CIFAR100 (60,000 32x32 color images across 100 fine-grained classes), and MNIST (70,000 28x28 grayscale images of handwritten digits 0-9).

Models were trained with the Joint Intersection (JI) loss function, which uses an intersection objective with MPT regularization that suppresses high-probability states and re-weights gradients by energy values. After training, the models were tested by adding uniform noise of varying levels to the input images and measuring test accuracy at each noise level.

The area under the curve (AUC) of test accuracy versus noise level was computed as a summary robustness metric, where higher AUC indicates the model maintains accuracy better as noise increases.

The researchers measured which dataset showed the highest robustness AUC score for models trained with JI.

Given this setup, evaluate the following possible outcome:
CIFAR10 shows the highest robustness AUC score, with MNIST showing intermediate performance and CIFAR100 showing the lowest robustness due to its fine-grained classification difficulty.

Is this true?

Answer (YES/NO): NO